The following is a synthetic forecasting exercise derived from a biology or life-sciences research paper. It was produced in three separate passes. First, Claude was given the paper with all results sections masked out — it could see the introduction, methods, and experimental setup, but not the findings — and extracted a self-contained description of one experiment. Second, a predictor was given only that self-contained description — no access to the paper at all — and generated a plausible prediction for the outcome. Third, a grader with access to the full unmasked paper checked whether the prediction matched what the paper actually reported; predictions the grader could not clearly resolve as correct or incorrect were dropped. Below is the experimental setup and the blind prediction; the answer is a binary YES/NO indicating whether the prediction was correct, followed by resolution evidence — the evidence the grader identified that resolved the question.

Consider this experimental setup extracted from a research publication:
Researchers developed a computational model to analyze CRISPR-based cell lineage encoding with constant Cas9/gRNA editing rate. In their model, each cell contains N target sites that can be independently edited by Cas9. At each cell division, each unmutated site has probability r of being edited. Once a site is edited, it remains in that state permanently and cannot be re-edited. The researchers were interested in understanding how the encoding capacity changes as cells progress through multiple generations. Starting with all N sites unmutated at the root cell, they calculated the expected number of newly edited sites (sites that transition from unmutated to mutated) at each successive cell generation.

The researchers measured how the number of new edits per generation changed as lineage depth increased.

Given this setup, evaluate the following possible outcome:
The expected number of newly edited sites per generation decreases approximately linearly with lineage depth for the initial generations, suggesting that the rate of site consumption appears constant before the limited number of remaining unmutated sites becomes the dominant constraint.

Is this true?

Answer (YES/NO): NO